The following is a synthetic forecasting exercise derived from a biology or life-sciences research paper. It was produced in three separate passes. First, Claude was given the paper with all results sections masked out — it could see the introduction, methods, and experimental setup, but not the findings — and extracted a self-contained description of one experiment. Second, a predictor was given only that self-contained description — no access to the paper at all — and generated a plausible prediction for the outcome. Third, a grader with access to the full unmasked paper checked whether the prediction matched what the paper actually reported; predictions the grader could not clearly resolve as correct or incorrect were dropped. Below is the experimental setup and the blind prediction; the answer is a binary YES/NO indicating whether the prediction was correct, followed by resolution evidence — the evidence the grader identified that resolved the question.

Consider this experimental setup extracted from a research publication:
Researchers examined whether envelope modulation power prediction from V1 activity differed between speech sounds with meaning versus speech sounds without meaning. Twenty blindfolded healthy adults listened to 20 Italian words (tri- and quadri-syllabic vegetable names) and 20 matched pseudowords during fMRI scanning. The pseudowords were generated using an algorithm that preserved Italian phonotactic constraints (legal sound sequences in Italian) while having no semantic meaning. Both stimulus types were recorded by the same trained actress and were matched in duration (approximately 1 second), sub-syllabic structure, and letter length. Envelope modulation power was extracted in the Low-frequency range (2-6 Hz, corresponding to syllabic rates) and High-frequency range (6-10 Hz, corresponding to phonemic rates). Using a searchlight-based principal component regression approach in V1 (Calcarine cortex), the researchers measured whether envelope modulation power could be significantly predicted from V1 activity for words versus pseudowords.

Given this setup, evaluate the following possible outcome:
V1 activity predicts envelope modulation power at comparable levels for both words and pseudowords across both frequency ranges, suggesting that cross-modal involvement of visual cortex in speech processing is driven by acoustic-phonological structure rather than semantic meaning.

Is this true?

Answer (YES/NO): YES